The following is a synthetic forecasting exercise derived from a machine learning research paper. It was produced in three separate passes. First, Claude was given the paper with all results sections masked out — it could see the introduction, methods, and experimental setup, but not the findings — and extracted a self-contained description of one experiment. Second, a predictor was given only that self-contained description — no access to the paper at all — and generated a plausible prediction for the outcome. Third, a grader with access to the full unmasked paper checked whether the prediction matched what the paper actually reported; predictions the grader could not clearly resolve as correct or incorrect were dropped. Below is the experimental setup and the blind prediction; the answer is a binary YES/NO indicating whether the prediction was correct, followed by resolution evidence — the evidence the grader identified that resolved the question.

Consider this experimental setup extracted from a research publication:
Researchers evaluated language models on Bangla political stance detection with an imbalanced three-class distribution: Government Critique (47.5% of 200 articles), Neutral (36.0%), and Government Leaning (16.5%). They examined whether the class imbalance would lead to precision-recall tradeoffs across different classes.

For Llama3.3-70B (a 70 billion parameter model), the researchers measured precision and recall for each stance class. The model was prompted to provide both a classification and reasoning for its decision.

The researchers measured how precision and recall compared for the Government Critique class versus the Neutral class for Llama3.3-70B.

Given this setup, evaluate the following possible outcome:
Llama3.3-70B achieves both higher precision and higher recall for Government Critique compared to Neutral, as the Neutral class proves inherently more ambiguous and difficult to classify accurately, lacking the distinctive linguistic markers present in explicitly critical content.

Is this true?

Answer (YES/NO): NO